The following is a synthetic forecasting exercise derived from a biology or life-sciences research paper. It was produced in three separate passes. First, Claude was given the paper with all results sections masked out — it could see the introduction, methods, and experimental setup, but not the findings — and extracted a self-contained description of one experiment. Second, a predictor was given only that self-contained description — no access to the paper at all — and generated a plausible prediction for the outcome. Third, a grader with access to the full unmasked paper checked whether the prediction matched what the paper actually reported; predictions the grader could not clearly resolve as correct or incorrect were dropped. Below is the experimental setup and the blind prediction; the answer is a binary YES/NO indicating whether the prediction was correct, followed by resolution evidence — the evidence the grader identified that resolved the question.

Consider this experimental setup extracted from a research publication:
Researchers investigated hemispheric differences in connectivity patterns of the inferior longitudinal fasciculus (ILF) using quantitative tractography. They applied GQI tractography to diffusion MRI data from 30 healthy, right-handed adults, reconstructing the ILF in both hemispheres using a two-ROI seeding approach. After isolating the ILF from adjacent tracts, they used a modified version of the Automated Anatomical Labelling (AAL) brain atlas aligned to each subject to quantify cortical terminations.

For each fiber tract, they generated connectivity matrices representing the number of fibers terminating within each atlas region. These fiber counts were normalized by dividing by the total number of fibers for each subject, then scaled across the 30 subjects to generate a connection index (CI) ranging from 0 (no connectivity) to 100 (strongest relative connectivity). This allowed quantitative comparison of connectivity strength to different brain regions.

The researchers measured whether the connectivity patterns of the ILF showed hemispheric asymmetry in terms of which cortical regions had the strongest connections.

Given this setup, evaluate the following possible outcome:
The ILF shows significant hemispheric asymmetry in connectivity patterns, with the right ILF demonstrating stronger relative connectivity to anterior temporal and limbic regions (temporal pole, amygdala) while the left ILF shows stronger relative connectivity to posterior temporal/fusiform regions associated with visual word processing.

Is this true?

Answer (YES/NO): NO